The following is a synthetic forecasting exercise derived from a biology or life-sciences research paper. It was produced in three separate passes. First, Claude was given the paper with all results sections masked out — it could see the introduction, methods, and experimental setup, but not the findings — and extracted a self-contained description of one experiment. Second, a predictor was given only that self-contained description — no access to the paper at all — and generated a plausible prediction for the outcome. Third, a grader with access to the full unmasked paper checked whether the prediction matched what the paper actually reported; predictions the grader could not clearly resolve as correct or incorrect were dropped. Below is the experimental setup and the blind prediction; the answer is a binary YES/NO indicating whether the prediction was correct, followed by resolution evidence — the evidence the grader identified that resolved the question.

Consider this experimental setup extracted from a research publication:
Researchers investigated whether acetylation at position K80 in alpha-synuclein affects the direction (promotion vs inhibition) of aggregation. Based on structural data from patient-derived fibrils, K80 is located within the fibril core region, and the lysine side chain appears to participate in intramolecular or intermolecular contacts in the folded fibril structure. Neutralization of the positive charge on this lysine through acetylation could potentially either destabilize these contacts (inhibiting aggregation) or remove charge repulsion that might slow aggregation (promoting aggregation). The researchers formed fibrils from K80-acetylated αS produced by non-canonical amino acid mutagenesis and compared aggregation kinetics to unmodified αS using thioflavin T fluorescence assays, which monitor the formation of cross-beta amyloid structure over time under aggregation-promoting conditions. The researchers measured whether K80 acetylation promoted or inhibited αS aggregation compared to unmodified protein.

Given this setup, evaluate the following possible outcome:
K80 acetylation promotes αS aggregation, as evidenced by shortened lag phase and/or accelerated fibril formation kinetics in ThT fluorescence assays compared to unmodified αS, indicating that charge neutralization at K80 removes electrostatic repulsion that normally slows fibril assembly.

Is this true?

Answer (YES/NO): NO